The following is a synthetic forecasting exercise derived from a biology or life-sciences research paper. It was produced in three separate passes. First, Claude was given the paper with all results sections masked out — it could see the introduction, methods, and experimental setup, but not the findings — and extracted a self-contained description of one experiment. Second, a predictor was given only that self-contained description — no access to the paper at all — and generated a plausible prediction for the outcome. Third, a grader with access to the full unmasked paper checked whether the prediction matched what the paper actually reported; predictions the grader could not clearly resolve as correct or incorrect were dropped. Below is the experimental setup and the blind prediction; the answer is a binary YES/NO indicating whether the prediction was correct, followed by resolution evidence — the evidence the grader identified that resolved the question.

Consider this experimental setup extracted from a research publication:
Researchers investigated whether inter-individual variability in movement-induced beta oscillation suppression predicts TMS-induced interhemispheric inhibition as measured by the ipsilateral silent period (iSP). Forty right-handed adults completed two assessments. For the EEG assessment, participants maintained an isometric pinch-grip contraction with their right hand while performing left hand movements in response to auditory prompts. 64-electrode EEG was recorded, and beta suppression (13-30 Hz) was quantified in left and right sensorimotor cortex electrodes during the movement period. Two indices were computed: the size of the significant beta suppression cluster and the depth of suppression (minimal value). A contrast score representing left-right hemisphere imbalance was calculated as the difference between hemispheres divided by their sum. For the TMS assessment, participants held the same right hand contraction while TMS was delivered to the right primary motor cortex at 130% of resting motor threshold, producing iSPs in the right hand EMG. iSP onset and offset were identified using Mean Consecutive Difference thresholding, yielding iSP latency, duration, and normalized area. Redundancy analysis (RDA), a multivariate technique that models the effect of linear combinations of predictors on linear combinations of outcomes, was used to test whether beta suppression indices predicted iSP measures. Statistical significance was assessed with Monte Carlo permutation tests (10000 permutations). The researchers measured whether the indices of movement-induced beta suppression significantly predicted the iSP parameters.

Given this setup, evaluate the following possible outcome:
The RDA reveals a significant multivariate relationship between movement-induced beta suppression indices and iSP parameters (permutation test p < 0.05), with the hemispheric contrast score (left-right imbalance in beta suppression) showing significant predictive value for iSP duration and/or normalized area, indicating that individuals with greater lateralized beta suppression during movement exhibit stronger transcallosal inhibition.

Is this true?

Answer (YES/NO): NO